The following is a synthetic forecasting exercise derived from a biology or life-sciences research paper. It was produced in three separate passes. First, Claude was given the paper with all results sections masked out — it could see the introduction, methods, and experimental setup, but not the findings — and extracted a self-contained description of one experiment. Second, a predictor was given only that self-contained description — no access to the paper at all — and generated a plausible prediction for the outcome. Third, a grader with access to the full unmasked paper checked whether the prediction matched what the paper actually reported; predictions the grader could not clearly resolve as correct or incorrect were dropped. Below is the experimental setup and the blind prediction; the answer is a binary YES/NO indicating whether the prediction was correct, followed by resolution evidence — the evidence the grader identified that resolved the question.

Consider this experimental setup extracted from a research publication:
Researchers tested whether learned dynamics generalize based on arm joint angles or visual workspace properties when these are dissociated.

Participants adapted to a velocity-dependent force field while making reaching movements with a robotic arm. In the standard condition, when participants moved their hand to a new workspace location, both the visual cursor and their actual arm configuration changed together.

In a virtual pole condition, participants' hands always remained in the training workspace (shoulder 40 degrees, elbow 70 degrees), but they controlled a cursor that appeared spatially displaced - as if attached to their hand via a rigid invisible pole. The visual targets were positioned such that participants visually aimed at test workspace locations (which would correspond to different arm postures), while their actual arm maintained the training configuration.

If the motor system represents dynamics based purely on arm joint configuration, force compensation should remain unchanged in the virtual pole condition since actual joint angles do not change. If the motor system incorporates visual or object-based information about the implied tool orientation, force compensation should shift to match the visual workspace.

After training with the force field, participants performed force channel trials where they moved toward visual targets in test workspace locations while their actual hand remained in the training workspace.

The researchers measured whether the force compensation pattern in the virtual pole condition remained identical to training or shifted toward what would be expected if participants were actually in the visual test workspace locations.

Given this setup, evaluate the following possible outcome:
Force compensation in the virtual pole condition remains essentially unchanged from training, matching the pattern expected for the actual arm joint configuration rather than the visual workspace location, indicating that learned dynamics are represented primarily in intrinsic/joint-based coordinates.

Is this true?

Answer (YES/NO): NO